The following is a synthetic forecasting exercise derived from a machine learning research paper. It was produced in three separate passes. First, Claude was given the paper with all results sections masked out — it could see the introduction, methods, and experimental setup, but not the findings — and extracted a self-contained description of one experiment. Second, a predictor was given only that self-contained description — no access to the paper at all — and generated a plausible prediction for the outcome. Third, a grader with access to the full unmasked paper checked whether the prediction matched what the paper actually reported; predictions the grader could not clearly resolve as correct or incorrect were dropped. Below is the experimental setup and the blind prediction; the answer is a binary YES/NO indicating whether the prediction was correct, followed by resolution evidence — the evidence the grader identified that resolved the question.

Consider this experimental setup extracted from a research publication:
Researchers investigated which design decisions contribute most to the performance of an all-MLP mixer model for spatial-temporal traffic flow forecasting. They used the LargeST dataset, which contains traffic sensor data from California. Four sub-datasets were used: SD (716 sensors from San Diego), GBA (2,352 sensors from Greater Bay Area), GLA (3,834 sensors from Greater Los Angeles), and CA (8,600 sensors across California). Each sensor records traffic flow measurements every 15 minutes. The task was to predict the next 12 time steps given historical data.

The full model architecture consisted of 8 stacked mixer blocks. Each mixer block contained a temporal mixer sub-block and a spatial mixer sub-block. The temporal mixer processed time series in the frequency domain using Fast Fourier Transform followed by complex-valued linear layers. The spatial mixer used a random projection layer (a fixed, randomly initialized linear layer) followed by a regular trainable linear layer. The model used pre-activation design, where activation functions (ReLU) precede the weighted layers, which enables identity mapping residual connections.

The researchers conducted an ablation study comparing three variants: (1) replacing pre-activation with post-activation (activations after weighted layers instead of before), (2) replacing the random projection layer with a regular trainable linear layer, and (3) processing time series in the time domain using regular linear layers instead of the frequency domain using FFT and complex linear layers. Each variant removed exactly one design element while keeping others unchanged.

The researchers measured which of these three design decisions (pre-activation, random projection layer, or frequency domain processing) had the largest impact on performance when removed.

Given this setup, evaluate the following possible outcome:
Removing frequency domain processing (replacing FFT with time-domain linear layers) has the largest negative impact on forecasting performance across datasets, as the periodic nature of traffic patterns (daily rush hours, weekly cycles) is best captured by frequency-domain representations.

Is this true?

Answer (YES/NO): NO